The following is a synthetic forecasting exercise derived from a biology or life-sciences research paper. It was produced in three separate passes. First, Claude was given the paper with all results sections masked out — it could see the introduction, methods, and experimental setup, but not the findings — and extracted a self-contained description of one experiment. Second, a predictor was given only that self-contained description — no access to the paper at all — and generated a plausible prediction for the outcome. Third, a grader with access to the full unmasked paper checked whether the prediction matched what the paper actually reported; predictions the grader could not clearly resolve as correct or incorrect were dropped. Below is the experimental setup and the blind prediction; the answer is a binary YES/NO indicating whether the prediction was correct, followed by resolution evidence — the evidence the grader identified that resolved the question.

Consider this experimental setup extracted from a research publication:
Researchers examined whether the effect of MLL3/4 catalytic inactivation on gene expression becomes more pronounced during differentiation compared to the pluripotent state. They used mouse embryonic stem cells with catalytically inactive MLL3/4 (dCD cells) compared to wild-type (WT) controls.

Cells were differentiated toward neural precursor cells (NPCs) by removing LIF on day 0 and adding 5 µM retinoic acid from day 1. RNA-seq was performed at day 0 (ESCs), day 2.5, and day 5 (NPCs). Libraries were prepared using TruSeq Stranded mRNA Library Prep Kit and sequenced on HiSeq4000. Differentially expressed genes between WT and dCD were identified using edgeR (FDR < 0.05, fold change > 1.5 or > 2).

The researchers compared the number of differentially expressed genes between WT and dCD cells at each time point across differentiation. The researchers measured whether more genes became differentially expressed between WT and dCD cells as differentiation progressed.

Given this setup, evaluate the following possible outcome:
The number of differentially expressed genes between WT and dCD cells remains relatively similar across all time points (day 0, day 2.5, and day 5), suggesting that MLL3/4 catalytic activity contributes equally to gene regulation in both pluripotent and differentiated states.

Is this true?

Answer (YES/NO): NO